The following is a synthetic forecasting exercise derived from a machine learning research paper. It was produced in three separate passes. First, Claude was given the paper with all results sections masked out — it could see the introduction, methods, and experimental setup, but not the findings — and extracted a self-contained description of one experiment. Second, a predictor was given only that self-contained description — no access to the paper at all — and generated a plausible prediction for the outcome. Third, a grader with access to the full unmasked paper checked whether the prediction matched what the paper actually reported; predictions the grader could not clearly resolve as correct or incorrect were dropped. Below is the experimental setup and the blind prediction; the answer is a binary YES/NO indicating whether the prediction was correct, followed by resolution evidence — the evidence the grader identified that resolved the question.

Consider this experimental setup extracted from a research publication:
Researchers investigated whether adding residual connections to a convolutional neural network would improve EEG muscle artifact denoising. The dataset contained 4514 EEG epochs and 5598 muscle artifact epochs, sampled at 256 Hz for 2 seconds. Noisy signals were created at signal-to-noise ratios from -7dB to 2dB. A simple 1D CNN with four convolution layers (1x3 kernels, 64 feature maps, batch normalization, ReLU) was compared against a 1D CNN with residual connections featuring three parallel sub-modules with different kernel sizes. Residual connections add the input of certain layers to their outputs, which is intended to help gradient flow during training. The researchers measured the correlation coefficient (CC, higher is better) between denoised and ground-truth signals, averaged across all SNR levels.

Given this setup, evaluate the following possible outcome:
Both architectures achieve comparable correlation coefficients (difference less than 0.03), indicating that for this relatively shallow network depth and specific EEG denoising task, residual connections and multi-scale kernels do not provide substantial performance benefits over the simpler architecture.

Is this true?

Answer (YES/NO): YES